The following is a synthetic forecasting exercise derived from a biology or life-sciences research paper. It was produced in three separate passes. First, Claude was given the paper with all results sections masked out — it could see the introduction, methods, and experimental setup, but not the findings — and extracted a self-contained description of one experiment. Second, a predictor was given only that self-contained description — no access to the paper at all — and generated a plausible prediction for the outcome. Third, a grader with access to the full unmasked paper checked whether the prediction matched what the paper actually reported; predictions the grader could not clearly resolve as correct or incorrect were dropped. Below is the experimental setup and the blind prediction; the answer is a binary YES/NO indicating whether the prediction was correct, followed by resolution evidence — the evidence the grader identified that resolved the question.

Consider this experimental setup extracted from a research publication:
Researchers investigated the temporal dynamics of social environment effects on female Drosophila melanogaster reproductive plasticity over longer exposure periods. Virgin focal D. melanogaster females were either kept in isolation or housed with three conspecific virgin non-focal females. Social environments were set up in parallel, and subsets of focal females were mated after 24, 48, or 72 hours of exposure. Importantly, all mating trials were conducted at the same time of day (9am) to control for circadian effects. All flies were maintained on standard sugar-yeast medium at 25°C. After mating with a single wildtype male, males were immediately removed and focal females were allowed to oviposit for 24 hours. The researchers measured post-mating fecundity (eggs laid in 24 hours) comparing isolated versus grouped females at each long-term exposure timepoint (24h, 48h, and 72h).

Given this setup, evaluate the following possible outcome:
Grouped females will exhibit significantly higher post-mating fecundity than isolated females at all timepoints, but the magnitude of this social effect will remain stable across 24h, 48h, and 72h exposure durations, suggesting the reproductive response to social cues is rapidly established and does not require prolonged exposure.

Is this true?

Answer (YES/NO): NO